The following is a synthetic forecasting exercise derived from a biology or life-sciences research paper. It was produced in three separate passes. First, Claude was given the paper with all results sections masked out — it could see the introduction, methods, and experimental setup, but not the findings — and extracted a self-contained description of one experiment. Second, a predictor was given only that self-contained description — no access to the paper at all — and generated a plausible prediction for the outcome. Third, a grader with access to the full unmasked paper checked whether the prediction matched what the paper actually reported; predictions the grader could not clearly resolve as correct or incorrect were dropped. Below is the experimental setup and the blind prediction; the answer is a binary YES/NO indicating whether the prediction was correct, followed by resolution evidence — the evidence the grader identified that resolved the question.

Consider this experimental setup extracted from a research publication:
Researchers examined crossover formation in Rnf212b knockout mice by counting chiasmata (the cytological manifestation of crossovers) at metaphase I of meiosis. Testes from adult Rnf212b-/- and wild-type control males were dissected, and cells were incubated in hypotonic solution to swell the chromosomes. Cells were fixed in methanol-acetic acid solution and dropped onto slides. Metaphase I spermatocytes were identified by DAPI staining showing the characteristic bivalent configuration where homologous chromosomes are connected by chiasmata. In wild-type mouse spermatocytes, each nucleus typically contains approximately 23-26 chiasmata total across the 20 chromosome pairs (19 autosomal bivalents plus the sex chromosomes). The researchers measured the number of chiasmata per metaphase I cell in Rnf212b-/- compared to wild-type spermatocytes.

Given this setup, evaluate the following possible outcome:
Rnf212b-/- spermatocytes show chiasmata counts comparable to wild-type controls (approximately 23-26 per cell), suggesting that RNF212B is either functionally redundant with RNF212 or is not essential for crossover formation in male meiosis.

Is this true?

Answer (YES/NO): NO